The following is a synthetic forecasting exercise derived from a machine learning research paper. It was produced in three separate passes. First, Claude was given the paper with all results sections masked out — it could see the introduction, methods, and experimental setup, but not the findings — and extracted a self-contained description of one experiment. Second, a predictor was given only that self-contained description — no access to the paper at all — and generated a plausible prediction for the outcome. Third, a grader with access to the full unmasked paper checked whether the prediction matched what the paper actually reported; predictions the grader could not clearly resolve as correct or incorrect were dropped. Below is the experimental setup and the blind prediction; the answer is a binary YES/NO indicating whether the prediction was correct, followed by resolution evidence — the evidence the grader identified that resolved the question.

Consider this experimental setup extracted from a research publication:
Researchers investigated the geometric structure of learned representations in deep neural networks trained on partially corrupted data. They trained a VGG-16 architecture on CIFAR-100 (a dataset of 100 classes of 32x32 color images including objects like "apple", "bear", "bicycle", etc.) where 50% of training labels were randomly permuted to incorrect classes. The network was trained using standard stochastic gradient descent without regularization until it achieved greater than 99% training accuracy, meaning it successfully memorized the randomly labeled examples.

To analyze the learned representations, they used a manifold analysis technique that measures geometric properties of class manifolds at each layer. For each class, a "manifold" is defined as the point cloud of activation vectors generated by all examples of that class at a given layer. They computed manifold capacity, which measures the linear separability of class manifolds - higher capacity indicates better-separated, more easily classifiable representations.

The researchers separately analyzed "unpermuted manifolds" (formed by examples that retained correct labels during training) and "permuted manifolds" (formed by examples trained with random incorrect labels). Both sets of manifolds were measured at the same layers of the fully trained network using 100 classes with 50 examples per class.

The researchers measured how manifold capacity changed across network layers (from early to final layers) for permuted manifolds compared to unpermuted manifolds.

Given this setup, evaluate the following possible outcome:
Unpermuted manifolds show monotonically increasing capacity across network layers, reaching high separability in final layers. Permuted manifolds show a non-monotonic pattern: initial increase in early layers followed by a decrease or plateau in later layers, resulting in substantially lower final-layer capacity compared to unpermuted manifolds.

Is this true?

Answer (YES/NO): NO